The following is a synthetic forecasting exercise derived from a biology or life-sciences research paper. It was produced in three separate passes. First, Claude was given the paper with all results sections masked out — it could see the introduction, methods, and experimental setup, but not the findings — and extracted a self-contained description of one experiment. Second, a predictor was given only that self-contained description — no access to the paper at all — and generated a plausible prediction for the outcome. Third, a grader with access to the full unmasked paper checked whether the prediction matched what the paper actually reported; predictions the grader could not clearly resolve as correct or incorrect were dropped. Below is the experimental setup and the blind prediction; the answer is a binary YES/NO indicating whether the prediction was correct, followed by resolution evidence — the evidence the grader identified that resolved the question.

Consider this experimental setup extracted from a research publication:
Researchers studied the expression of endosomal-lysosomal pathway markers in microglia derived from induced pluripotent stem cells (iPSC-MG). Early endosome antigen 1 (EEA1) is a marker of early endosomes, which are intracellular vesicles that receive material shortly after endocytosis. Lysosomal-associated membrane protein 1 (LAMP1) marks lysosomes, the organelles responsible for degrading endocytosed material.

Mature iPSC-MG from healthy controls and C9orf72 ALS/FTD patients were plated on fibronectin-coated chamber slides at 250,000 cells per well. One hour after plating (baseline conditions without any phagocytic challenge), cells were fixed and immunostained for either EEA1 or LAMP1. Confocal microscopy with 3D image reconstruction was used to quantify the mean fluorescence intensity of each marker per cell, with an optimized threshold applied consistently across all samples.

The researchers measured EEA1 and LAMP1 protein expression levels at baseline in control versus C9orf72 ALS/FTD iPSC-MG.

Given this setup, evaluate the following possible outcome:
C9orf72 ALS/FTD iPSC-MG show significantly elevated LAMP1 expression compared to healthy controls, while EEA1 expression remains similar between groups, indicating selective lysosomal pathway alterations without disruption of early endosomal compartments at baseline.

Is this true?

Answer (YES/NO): NO